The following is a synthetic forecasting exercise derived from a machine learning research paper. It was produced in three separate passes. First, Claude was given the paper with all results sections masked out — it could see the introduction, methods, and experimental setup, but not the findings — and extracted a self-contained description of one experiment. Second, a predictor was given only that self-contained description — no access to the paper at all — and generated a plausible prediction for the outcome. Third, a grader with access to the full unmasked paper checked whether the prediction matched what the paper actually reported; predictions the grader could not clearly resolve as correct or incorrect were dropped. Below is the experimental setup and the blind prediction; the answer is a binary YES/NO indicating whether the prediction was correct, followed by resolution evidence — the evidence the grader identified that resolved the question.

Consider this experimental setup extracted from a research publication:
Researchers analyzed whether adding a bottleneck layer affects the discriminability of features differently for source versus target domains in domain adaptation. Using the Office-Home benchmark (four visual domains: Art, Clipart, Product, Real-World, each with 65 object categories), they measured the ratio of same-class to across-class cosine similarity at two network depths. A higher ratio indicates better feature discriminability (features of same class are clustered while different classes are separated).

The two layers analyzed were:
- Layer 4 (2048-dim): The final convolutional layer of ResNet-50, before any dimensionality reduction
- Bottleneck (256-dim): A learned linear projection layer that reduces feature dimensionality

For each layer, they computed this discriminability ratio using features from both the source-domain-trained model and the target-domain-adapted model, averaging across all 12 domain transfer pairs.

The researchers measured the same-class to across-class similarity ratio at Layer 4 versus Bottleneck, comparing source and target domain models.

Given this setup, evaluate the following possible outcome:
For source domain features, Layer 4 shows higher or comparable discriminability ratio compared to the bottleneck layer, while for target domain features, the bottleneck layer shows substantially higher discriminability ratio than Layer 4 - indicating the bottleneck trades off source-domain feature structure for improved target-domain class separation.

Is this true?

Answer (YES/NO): NO